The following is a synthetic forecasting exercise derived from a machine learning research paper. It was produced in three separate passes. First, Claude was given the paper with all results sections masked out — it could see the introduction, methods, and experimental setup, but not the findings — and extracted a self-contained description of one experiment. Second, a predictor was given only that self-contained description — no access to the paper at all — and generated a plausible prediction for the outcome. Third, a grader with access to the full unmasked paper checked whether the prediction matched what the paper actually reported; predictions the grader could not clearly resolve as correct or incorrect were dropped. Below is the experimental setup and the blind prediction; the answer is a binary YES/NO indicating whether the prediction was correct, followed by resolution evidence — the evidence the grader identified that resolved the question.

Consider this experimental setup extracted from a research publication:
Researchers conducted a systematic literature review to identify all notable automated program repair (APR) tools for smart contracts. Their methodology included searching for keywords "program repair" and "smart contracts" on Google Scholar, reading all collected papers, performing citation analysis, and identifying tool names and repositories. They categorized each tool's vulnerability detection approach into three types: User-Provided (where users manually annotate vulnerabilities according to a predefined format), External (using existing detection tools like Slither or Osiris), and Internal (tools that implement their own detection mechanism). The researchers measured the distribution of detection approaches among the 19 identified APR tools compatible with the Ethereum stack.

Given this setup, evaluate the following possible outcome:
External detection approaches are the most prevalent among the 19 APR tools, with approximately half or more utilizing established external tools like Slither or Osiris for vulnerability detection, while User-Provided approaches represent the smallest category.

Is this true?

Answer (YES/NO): YES